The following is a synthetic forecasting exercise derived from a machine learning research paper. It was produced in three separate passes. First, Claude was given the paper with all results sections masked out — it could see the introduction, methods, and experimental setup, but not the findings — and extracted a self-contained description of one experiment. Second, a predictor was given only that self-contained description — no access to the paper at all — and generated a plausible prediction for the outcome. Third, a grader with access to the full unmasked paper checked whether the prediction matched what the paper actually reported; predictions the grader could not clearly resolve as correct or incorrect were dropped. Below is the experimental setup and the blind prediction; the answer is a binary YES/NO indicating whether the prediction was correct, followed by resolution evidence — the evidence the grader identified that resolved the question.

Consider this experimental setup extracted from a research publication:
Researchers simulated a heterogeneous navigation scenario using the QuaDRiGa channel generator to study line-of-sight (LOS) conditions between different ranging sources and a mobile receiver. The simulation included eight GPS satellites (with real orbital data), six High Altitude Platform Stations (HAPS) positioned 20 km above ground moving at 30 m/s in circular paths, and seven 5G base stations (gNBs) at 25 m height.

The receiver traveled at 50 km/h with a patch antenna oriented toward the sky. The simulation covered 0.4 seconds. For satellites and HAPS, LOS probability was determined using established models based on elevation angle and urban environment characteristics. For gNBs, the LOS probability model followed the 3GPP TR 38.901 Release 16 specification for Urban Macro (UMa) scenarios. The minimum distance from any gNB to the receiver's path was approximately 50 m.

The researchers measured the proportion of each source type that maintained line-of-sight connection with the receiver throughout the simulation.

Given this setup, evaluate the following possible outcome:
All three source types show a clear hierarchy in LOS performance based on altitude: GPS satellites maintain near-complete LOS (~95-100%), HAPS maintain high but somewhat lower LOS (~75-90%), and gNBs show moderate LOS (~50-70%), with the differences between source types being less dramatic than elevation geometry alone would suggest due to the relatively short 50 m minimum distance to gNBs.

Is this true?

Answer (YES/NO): NO